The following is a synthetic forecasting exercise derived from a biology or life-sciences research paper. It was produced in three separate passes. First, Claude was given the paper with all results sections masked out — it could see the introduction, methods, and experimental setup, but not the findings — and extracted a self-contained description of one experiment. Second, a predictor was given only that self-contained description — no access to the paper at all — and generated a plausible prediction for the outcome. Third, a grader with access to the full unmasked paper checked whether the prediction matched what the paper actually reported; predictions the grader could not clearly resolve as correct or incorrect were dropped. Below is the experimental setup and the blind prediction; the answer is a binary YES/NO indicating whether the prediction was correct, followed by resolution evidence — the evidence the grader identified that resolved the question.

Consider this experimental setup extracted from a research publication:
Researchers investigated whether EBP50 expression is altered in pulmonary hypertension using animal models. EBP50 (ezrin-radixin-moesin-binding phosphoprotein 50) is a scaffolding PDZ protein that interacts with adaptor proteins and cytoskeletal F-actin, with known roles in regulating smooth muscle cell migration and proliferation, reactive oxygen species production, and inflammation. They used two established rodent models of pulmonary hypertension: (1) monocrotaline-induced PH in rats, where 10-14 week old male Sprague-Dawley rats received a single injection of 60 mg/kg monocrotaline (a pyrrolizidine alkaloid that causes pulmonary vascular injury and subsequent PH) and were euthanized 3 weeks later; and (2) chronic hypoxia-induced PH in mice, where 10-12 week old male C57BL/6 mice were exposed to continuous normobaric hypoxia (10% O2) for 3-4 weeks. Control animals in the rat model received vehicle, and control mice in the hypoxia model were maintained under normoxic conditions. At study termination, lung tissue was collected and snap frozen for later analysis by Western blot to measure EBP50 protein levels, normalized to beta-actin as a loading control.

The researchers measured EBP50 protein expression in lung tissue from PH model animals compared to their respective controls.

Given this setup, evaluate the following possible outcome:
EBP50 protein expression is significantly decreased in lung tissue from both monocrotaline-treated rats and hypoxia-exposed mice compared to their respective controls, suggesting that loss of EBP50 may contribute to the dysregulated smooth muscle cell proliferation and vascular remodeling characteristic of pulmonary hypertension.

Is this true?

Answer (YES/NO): NO